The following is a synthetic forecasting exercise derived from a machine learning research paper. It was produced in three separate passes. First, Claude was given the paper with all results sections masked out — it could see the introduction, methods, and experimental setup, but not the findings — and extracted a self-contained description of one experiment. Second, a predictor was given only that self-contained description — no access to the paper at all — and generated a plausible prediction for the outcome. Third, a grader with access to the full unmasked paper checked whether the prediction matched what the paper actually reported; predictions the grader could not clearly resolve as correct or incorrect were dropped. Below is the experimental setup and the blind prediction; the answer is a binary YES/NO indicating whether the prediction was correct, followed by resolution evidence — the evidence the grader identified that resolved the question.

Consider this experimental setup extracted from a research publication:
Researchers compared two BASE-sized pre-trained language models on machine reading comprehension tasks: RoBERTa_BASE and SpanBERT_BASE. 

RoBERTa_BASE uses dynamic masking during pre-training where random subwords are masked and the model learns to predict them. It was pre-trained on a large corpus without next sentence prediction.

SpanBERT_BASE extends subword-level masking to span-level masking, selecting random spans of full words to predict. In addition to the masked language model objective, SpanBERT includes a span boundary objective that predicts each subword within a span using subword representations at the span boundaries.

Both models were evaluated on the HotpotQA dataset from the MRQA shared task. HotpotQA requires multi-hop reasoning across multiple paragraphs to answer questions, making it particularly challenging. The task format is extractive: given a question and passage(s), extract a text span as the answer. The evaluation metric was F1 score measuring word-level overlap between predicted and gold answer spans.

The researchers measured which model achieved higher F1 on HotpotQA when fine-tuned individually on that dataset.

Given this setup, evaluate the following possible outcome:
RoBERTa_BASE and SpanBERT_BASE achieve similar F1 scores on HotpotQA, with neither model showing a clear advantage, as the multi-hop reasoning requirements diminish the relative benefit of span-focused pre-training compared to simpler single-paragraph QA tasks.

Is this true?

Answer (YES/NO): NO